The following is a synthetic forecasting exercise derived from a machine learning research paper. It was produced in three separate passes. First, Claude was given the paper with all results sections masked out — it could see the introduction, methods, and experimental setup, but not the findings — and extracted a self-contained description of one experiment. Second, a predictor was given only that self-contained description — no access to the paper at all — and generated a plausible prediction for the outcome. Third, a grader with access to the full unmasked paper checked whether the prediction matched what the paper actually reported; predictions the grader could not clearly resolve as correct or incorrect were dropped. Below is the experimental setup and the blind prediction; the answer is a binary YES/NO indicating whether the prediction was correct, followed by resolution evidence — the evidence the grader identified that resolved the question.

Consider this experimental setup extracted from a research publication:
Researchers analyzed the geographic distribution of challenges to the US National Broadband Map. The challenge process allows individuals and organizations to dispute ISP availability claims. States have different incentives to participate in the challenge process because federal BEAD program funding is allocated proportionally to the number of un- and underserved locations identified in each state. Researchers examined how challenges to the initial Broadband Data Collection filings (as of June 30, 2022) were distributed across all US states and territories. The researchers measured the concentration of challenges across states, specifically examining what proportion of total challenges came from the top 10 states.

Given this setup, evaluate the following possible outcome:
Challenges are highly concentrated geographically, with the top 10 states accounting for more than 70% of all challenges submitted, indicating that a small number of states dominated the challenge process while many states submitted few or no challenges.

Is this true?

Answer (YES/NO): YES